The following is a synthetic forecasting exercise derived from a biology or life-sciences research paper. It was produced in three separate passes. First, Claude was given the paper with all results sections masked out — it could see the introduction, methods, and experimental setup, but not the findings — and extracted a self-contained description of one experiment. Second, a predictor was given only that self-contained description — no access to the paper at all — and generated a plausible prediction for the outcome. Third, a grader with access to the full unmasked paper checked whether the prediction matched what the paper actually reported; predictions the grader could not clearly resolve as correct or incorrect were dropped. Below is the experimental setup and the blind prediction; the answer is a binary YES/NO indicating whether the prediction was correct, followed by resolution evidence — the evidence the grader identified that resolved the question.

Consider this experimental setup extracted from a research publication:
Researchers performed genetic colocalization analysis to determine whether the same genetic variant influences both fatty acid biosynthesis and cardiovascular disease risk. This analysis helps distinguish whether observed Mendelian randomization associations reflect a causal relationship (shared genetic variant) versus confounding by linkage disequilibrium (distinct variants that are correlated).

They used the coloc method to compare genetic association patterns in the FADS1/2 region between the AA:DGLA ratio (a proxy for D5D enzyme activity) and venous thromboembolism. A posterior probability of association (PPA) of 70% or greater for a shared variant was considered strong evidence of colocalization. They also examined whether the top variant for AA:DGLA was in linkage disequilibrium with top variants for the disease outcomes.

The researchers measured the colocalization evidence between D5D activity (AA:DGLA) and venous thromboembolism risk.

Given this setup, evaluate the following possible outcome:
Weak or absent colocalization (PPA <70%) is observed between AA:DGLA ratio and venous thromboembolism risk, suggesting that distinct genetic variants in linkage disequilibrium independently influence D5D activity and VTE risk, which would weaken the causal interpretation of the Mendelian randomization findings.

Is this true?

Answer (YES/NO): NO